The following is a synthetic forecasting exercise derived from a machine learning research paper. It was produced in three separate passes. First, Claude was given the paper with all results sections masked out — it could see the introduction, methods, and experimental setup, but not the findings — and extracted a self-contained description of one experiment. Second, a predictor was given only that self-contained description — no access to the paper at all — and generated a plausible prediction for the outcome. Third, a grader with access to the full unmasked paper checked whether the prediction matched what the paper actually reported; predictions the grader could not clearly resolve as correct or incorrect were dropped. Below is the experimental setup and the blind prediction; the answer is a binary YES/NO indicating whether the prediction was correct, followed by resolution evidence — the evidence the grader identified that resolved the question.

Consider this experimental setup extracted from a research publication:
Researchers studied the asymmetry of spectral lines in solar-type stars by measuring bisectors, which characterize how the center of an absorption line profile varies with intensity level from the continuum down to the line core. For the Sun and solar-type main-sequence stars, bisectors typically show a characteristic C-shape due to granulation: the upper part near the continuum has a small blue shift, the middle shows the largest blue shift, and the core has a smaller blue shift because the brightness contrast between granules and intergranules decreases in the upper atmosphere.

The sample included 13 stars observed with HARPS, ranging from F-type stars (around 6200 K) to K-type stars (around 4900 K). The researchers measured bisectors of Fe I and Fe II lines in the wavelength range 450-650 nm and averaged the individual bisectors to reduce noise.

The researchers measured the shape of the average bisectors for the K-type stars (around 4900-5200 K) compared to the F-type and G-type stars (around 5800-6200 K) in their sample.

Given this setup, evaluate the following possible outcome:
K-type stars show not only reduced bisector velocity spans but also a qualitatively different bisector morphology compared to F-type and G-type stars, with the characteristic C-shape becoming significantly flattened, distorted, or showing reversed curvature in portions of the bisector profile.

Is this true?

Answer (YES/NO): NO